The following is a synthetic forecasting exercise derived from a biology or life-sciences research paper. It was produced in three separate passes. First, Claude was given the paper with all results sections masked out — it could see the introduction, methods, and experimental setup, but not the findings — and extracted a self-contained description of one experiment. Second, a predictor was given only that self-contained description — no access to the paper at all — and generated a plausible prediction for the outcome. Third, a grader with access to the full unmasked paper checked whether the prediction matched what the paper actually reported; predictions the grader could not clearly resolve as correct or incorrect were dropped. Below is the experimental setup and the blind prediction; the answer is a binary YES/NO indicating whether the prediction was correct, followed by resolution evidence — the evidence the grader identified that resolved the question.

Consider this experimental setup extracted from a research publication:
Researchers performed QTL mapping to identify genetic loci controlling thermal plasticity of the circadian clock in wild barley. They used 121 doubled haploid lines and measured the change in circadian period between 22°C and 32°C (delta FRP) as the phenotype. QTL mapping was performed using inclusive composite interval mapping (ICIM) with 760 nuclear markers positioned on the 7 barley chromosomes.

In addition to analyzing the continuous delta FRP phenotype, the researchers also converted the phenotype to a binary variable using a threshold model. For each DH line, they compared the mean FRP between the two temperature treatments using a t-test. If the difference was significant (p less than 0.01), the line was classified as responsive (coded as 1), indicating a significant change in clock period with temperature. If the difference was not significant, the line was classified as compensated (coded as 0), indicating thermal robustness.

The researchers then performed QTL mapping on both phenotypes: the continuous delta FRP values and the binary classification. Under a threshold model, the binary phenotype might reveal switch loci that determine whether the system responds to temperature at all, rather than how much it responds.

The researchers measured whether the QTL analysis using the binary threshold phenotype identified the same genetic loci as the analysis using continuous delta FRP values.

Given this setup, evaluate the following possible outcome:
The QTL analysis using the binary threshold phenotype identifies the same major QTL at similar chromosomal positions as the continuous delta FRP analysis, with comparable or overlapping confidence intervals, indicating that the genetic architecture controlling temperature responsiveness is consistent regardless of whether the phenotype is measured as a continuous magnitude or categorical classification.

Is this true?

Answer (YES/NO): NO